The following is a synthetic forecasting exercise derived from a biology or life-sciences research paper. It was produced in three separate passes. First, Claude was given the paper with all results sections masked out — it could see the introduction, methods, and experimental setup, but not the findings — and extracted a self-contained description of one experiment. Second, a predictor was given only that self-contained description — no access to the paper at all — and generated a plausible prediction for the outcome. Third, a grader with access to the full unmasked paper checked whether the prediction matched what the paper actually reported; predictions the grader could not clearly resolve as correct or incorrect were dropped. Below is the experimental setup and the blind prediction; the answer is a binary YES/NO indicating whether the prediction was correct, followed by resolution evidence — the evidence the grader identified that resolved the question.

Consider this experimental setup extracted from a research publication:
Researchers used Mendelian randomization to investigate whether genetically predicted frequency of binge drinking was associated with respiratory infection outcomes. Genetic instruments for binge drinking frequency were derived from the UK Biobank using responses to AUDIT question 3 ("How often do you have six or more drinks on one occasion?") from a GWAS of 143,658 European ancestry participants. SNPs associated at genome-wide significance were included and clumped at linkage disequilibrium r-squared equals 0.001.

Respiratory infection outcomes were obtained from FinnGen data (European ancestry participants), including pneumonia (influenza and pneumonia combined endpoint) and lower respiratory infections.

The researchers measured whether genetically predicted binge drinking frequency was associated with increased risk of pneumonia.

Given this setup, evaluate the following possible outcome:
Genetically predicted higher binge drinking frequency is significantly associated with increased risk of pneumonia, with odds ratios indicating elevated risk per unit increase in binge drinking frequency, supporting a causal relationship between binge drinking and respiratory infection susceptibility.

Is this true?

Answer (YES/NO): NO